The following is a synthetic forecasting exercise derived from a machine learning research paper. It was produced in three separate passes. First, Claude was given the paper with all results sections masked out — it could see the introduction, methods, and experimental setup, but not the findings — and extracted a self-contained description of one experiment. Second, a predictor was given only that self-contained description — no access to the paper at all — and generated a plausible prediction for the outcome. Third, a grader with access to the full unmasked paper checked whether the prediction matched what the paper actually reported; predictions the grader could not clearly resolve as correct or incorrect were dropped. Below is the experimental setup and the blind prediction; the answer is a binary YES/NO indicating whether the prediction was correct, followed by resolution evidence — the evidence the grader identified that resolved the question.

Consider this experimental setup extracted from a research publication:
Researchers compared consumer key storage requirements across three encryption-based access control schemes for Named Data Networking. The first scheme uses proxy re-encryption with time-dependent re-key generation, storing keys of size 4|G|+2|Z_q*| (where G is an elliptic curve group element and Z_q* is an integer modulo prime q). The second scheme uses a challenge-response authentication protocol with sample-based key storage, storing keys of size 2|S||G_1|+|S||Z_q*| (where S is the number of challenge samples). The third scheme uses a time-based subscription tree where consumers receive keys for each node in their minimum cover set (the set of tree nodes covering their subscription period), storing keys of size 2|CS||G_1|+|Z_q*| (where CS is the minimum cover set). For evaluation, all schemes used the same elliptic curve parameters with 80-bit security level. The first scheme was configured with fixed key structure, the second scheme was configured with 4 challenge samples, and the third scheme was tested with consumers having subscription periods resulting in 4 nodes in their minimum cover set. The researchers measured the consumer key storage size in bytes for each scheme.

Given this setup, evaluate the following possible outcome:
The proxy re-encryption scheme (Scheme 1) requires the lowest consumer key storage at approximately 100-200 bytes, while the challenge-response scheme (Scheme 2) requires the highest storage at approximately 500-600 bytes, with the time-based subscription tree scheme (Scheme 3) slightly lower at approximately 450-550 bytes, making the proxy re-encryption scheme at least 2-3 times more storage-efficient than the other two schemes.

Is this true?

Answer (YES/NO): NO